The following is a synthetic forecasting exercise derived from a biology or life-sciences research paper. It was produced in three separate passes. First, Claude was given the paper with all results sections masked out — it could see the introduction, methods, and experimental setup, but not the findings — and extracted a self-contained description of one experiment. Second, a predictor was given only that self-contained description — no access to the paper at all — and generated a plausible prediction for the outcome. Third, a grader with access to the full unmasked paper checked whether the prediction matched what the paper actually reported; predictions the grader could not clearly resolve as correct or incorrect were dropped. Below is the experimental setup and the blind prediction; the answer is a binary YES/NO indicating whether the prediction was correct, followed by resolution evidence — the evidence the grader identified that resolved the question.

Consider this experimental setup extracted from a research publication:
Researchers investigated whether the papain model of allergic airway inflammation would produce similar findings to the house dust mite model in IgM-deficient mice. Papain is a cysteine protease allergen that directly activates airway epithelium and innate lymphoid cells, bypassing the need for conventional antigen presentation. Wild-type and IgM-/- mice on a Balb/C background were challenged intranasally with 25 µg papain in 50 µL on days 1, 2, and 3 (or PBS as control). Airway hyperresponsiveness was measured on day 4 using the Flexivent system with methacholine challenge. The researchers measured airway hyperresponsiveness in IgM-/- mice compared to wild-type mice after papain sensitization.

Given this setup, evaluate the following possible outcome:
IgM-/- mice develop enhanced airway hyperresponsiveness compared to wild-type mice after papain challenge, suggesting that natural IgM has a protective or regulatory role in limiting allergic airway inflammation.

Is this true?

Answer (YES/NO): NO